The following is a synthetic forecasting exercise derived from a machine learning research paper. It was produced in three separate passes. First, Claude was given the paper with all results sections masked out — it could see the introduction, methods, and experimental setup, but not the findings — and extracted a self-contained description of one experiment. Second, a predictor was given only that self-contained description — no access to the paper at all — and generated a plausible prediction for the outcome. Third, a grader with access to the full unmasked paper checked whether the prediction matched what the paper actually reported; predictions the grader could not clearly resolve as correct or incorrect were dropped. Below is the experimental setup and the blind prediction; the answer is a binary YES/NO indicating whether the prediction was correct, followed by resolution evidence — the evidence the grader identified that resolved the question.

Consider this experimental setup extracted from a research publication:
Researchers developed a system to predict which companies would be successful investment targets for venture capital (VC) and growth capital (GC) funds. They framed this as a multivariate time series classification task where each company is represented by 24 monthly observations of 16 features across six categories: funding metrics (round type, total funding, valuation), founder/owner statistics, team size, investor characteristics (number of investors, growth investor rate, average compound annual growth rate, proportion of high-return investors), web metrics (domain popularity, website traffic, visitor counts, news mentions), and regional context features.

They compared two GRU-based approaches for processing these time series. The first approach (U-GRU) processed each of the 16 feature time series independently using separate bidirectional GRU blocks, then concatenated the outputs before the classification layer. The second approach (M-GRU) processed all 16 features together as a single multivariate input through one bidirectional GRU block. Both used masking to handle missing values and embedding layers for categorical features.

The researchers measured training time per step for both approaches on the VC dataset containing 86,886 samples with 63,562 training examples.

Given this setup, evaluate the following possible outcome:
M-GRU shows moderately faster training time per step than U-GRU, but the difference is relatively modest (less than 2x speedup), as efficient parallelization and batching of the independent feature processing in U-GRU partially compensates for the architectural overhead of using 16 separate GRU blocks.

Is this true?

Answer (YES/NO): NO